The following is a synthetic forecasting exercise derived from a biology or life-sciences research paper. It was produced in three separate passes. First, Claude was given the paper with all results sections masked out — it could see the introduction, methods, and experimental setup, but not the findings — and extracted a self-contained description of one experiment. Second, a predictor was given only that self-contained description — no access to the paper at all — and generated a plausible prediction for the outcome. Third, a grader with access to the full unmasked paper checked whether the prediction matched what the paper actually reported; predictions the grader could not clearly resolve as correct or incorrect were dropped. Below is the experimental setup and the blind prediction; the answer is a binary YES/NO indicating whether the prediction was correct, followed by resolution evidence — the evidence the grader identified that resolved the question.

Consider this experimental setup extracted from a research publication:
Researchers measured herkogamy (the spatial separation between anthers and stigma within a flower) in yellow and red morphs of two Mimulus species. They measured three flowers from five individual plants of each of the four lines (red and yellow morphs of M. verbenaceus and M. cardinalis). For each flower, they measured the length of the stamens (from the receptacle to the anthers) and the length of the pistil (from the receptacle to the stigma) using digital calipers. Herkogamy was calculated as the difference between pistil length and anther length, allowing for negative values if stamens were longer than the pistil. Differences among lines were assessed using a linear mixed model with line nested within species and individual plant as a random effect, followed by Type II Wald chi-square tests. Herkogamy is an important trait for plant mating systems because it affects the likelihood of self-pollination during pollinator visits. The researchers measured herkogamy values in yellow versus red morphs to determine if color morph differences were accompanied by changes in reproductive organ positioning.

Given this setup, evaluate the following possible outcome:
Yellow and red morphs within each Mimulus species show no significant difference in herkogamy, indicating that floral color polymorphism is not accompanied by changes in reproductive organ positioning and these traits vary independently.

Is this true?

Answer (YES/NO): NO